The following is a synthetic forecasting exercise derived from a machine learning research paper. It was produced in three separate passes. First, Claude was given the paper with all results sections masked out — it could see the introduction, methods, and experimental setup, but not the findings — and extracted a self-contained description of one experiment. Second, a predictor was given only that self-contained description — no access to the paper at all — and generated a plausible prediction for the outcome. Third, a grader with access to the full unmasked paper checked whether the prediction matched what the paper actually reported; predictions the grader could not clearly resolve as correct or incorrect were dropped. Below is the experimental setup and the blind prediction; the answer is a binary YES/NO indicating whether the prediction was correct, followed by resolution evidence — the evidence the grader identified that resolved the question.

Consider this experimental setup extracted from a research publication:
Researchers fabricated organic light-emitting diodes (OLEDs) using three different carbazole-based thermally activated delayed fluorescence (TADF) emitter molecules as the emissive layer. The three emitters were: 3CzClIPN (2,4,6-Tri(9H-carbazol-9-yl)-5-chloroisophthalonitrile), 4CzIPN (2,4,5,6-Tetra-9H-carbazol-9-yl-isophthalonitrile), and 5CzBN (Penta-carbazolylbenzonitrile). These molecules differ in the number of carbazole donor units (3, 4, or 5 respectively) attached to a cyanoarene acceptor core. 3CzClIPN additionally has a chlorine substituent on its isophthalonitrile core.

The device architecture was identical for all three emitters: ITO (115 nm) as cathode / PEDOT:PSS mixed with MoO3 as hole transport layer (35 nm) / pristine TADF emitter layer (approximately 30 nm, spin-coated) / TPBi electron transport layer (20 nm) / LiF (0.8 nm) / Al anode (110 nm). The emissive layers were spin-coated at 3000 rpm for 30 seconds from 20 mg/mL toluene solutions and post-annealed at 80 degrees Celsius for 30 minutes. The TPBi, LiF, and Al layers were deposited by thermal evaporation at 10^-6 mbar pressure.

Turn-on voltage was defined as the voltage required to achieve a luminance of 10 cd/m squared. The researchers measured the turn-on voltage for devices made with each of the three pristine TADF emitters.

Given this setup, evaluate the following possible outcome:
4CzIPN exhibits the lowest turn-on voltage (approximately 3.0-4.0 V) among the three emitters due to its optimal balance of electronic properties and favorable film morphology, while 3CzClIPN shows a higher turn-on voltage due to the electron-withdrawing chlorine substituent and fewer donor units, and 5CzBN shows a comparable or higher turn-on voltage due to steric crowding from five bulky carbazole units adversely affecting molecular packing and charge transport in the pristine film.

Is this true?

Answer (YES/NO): NO